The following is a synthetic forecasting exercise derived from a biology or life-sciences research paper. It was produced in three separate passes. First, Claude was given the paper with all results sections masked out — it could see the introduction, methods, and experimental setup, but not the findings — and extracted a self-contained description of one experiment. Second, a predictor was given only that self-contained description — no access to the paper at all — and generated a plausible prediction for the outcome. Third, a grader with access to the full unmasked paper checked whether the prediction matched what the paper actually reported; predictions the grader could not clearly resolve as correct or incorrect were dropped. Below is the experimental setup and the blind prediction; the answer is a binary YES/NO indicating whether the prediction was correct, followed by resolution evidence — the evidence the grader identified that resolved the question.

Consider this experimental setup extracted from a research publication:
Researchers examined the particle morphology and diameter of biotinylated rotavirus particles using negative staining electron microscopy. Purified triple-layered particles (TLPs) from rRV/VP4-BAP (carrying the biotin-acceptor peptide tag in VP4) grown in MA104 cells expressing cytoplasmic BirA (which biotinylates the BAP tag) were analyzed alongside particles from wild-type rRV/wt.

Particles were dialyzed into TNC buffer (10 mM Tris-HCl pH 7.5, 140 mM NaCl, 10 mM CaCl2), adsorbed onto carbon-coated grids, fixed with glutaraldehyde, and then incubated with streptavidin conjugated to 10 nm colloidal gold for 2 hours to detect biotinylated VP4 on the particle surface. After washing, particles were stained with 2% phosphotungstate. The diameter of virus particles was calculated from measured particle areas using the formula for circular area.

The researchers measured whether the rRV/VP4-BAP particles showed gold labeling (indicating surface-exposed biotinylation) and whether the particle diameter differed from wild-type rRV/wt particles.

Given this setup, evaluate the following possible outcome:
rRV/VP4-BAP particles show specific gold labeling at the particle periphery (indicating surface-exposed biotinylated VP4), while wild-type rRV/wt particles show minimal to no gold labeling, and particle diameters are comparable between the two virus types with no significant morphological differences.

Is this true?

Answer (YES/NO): NO